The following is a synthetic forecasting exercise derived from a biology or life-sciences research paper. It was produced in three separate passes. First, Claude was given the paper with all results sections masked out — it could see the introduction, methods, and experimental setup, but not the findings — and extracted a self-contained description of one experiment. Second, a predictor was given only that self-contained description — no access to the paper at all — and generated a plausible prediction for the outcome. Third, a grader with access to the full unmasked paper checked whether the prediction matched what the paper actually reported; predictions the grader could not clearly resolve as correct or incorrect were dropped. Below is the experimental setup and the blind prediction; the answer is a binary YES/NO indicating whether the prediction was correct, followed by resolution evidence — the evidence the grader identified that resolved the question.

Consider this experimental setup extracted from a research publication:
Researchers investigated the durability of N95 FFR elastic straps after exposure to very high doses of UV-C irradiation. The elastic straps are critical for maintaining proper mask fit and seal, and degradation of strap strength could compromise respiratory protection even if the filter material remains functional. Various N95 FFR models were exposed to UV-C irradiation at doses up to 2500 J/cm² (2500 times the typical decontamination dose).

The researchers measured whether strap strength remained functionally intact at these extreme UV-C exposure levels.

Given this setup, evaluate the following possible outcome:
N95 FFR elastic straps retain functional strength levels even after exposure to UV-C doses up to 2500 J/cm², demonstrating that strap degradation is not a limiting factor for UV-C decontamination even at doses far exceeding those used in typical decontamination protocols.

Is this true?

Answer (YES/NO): YES